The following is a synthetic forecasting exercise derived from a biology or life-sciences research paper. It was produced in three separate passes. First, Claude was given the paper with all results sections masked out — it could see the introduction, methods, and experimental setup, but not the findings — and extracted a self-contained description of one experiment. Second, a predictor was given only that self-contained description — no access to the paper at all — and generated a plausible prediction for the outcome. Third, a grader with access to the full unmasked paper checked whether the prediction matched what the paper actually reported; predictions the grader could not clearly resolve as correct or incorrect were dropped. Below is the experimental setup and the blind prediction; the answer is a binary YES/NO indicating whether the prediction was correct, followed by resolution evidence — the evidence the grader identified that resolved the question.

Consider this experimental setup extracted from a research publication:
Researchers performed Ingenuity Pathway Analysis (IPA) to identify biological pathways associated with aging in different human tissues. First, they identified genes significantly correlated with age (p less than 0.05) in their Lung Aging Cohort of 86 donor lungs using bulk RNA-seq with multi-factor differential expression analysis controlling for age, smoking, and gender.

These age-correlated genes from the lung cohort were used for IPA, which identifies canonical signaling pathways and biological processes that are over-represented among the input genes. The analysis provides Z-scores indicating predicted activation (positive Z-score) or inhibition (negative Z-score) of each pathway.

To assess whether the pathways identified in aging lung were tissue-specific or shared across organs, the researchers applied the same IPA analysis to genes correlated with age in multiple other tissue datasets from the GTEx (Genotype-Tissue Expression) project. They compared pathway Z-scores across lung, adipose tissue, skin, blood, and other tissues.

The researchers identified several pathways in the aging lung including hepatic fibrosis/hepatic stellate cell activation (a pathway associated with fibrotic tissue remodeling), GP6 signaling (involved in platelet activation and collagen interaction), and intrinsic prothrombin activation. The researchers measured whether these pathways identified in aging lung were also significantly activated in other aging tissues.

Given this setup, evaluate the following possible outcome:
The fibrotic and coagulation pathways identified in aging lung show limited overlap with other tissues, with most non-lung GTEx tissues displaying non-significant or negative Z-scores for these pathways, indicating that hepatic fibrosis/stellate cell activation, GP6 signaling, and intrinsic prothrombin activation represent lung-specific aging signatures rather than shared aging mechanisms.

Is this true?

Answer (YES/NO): YES